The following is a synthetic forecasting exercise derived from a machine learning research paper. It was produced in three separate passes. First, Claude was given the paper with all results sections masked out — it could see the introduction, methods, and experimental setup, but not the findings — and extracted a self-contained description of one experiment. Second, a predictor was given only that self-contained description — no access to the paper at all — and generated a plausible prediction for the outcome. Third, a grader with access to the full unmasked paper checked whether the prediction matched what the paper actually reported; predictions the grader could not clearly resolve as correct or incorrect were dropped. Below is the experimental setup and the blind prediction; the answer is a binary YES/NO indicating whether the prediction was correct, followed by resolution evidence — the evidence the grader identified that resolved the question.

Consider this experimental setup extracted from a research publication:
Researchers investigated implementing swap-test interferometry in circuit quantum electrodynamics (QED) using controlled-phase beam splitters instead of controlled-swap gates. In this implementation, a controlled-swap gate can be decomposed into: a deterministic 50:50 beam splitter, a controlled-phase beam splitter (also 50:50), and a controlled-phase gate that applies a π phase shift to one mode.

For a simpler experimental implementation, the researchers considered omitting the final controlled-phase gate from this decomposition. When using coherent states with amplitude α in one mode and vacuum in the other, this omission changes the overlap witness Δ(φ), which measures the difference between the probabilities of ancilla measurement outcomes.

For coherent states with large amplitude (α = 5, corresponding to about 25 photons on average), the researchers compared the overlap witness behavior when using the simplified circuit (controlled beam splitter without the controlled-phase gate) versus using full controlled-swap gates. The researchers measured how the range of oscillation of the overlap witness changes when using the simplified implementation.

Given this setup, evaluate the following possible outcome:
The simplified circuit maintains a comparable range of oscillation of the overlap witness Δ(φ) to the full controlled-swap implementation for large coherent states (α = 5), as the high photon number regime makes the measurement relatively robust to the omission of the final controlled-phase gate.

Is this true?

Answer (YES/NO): NO